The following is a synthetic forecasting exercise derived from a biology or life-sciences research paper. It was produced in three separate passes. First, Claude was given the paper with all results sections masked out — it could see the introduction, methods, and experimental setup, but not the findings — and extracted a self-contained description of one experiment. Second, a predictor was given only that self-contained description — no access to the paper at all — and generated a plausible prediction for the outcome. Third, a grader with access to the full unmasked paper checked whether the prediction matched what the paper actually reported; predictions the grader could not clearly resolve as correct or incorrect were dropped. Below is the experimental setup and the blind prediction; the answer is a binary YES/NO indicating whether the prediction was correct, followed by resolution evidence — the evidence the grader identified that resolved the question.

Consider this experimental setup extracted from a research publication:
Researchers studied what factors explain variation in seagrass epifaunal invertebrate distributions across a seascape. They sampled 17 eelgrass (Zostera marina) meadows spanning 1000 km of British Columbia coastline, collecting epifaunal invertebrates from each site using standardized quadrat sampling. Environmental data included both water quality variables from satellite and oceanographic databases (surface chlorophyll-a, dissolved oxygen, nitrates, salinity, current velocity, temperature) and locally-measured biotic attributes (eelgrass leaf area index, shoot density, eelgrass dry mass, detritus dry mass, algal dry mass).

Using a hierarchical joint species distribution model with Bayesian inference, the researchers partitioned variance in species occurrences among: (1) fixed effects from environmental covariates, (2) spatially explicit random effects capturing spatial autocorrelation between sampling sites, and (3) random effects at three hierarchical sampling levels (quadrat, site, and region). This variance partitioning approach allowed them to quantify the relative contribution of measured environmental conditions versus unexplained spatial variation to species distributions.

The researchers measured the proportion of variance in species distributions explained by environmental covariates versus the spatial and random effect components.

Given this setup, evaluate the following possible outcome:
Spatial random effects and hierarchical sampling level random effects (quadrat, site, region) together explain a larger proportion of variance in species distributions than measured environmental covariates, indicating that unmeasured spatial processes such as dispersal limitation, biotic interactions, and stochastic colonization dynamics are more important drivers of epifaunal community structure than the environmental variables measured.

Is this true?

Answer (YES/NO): NO